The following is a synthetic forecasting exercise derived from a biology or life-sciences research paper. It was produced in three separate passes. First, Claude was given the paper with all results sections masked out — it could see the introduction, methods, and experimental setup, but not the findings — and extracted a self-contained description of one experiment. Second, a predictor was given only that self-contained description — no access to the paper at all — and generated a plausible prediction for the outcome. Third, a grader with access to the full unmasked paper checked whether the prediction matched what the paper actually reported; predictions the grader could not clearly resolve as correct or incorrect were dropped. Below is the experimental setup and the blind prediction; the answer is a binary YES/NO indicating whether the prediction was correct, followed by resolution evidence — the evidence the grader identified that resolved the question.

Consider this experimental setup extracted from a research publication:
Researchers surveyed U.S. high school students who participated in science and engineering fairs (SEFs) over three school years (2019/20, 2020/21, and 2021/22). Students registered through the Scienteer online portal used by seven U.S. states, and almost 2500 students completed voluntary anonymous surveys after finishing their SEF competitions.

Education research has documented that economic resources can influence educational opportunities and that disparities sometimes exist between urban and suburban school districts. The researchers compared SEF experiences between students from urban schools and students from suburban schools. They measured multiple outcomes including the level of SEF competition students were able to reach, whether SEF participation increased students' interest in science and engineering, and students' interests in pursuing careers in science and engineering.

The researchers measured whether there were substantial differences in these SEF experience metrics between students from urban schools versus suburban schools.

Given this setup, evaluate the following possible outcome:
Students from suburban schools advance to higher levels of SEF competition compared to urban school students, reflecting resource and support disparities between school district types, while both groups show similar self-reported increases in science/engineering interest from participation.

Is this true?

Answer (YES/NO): NO